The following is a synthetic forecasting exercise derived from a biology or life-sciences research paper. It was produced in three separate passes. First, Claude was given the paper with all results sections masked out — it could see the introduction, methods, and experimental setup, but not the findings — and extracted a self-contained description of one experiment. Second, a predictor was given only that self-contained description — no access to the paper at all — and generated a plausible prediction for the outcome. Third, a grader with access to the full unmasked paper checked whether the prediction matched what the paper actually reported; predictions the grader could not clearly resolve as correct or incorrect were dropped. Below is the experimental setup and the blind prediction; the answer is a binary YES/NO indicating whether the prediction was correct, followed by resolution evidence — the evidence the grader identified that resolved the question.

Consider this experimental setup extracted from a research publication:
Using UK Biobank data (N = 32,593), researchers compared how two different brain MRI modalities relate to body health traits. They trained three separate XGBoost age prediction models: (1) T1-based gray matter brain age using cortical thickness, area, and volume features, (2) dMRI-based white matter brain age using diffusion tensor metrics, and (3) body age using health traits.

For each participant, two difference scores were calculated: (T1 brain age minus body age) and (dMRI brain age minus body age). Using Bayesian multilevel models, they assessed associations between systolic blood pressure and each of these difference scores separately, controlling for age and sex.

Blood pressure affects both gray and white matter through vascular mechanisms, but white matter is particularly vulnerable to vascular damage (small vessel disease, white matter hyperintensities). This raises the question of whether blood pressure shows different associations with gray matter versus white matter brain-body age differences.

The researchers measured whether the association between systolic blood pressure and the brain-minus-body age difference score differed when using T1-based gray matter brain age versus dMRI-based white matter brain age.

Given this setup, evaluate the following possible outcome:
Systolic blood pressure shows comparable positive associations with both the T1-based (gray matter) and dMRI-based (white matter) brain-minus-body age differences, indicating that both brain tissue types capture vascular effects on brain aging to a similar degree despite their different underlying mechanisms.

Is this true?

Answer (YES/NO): NO